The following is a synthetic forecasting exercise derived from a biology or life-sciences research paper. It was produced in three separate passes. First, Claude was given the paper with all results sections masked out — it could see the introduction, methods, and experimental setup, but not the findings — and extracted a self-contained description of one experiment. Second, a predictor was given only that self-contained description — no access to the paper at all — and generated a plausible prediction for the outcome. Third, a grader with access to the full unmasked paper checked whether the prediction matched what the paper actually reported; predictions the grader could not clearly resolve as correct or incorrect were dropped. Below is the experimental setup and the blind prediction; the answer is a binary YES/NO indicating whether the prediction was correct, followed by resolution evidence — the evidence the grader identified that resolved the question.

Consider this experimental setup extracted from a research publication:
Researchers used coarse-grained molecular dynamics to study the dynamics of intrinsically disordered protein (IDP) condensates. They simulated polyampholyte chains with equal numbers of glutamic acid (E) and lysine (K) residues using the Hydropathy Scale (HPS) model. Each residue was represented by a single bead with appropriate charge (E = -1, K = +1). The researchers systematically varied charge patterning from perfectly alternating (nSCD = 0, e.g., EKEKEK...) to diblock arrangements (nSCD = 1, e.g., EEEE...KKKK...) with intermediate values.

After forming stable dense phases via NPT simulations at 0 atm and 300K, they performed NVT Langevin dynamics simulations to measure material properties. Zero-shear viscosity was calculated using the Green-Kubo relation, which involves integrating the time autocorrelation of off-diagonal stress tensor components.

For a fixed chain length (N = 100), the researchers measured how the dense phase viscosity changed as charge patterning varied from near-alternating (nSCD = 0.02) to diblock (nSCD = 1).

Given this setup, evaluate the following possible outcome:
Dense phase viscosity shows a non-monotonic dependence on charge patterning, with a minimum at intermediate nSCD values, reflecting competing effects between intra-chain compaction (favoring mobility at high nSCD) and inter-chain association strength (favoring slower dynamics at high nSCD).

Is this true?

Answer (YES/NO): NO